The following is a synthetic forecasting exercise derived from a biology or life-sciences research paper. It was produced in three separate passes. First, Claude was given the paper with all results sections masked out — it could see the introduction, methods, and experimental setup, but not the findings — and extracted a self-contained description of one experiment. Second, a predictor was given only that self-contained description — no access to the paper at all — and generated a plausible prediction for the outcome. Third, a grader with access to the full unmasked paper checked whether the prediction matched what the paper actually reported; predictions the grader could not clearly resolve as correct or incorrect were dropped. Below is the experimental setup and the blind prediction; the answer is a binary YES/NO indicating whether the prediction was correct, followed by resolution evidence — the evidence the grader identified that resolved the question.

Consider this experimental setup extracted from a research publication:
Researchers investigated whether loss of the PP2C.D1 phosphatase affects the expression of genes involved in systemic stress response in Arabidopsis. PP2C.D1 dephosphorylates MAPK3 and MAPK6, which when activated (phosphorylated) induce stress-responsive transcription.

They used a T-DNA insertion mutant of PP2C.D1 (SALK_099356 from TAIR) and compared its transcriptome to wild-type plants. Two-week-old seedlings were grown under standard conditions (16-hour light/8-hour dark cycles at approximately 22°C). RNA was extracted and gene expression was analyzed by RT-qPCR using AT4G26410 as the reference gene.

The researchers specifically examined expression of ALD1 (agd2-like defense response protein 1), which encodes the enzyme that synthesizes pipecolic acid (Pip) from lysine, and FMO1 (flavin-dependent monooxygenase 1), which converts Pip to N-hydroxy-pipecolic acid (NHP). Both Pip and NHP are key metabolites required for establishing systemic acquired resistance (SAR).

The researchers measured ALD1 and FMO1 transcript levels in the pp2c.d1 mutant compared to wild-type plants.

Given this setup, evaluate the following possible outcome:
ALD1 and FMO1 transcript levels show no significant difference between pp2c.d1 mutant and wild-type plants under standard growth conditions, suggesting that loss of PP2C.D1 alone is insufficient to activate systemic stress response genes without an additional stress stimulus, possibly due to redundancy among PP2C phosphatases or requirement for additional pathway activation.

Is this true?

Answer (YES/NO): YES